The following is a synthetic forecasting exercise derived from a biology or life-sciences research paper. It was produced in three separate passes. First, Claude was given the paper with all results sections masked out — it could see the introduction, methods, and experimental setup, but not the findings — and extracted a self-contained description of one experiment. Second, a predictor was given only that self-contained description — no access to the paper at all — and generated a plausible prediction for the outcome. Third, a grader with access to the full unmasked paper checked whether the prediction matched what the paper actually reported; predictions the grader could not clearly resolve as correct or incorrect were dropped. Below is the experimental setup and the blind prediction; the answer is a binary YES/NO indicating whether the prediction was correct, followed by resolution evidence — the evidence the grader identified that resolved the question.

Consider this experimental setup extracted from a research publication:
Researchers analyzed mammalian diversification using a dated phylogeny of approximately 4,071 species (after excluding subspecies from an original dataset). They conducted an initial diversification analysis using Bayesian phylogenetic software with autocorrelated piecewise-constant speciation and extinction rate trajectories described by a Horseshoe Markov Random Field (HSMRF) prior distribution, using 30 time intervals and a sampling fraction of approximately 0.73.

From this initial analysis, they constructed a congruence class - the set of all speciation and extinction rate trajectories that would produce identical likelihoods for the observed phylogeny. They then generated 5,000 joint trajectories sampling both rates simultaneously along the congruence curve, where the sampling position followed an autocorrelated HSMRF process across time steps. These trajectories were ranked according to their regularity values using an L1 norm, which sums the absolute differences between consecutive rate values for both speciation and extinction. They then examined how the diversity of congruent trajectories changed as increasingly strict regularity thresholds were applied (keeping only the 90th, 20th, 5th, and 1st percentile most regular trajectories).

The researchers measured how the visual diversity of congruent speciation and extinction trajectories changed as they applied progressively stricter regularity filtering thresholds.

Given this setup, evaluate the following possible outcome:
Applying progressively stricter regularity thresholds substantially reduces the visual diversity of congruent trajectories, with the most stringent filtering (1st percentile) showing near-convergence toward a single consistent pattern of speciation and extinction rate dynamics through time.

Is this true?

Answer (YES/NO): YES